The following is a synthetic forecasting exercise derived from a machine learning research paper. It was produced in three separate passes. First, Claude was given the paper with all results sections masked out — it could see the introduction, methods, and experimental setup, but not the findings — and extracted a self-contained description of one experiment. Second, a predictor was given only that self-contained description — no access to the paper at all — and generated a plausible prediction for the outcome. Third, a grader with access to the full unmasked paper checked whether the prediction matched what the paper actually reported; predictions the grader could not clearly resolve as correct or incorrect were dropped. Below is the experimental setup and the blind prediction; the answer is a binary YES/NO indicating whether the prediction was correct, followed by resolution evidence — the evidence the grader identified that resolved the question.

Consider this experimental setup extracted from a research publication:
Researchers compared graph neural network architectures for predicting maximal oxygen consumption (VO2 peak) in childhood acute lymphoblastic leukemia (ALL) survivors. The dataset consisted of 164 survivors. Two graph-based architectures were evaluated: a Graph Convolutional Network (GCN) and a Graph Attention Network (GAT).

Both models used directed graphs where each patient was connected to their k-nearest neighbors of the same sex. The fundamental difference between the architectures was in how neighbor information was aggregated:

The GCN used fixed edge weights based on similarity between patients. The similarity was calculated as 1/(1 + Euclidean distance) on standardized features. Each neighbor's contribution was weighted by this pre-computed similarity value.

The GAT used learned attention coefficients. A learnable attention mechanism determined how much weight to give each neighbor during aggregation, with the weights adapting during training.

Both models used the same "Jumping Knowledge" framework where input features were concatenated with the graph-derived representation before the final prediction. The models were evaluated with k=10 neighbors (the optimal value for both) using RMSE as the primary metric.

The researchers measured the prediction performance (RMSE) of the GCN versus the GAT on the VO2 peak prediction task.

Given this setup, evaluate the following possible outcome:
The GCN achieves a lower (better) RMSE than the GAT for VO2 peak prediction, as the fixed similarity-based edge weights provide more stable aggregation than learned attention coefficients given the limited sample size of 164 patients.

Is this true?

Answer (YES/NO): NO